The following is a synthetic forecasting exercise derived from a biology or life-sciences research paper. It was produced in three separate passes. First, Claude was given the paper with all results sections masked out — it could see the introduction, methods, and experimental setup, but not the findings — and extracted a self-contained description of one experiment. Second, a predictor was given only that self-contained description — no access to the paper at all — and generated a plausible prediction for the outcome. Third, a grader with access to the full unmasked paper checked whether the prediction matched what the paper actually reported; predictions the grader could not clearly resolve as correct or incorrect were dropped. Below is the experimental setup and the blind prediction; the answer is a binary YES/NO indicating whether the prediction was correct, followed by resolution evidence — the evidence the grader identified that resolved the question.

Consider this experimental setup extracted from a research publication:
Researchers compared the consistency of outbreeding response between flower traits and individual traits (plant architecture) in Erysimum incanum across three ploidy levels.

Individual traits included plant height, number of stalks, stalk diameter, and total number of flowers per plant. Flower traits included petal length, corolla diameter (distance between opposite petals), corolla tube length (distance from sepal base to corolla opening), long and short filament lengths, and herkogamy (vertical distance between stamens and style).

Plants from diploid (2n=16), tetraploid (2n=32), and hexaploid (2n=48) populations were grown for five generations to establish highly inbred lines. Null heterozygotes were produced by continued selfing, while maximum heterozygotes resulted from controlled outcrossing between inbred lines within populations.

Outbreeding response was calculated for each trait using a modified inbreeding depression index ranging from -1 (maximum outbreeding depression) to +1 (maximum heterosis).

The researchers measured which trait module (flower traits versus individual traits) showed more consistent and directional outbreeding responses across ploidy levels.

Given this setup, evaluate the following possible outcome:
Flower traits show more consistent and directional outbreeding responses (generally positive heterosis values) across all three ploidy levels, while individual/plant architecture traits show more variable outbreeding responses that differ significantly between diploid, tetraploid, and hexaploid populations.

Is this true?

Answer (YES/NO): NO